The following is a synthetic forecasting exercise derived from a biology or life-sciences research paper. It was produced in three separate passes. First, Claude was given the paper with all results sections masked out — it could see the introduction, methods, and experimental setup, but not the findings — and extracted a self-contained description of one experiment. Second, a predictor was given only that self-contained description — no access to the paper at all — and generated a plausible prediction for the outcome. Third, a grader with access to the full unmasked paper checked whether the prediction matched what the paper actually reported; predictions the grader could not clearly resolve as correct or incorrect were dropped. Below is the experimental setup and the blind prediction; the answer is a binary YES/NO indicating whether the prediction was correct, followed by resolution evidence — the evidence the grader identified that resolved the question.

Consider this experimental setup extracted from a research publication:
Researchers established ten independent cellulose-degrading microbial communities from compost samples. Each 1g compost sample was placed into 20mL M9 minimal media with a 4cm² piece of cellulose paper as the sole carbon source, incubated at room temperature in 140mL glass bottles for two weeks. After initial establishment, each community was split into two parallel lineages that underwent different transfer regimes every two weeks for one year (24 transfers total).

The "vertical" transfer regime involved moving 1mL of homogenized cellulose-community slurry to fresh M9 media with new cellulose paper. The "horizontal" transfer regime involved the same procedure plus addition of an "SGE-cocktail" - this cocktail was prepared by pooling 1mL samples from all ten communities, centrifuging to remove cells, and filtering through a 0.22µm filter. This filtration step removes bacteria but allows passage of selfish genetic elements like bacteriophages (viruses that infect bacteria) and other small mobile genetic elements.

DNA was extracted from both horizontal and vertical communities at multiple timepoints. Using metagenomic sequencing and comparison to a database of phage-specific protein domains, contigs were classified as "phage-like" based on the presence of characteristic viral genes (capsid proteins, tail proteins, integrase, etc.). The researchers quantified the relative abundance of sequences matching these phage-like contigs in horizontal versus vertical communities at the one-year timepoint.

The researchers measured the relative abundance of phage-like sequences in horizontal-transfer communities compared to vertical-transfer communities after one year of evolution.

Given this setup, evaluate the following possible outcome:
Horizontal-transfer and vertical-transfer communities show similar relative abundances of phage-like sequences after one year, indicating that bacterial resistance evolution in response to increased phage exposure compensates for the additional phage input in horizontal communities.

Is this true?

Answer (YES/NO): NO